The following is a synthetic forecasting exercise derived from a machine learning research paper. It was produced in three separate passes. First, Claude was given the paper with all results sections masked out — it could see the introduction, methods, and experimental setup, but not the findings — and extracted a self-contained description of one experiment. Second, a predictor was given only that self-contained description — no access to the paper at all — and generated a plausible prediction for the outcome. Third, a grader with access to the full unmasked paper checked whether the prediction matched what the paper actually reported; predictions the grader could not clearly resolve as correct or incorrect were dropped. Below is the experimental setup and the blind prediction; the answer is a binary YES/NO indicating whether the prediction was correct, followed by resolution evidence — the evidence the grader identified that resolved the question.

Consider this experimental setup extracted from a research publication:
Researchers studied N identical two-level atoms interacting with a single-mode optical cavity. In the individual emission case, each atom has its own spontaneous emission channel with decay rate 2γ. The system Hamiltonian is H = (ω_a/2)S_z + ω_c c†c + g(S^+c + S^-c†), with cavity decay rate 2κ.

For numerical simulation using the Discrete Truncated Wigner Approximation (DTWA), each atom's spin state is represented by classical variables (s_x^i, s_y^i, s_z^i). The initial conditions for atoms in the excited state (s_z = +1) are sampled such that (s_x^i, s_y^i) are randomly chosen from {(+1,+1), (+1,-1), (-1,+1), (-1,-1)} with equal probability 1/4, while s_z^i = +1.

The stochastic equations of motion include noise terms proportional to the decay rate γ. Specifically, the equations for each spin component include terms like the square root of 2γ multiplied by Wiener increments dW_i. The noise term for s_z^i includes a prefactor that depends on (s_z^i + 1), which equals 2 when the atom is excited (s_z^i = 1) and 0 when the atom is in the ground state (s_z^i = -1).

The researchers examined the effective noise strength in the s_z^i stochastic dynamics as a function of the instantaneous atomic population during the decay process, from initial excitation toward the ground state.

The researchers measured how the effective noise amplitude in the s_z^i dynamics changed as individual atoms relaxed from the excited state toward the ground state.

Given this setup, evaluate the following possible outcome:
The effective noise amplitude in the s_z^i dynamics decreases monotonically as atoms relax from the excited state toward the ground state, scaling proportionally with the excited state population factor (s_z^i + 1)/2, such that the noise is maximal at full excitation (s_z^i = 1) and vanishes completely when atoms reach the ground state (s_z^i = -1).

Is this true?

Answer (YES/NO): YES